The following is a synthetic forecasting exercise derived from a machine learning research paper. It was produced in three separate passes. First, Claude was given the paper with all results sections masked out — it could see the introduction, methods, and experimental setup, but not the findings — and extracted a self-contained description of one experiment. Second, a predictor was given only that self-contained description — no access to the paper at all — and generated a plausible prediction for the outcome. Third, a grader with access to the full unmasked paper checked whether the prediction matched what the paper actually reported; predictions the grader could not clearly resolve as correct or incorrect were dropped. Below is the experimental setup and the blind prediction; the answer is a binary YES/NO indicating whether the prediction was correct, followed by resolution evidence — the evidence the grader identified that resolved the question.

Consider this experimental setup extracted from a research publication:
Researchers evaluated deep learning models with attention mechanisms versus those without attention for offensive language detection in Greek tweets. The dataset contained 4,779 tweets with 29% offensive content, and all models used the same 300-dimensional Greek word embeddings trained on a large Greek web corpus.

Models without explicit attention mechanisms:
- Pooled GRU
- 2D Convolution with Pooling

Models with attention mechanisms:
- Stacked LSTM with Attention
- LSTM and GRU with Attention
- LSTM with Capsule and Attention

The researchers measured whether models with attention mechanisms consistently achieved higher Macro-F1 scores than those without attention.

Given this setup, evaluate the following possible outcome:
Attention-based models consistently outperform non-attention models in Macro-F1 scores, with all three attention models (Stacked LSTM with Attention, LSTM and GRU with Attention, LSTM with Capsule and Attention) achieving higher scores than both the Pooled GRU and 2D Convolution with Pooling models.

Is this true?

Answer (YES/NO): NO